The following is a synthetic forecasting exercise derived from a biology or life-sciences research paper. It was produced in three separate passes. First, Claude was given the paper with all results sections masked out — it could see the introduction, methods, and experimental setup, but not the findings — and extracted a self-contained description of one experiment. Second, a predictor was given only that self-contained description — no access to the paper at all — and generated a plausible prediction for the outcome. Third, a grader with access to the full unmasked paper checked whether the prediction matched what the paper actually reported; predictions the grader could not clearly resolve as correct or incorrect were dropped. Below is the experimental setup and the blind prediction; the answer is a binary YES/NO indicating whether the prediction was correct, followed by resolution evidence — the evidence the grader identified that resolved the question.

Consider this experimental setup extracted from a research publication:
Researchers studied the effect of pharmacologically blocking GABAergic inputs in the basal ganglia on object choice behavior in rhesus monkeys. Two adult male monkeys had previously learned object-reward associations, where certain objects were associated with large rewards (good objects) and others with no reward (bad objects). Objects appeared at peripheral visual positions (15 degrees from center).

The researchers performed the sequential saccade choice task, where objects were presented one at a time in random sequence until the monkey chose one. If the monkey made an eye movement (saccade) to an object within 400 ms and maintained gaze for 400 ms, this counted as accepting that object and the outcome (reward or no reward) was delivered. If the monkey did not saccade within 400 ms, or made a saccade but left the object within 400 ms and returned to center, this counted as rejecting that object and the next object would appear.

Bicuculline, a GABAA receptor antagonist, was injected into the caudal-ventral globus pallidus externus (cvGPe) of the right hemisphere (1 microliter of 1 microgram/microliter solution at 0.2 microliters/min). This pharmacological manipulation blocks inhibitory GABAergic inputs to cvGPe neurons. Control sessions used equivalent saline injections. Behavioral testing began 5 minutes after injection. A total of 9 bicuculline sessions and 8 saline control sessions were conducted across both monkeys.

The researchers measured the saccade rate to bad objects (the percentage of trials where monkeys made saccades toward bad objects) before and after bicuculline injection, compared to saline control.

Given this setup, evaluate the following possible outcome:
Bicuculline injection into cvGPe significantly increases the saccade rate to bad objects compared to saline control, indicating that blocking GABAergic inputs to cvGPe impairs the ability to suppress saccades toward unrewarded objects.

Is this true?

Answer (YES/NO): YES